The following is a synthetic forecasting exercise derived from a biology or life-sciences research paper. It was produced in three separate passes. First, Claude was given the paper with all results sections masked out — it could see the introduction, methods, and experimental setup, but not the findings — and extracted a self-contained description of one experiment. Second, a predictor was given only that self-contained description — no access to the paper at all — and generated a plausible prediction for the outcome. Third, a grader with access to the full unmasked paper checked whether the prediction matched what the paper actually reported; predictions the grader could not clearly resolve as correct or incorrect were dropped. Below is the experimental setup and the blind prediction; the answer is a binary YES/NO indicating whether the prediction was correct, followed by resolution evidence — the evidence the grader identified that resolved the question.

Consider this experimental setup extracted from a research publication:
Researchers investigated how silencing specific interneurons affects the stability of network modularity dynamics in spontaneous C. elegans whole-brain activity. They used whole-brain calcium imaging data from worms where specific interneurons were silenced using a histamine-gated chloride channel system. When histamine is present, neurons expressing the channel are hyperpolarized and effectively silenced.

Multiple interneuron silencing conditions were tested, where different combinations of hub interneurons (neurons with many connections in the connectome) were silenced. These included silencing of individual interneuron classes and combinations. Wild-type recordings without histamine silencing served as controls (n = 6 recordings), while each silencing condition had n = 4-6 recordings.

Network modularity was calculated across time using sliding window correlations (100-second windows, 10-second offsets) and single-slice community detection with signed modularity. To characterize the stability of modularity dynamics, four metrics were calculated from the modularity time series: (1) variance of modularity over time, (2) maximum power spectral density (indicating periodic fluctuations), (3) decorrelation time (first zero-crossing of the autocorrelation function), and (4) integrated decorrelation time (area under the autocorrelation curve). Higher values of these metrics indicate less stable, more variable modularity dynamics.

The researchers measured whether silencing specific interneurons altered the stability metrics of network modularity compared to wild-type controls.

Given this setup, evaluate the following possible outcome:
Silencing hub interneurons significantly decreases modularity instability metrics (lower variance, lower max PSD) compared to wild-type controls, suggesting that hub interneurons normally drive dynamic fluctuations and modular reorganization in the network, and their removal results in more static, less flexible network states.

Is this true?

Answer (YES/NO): NO